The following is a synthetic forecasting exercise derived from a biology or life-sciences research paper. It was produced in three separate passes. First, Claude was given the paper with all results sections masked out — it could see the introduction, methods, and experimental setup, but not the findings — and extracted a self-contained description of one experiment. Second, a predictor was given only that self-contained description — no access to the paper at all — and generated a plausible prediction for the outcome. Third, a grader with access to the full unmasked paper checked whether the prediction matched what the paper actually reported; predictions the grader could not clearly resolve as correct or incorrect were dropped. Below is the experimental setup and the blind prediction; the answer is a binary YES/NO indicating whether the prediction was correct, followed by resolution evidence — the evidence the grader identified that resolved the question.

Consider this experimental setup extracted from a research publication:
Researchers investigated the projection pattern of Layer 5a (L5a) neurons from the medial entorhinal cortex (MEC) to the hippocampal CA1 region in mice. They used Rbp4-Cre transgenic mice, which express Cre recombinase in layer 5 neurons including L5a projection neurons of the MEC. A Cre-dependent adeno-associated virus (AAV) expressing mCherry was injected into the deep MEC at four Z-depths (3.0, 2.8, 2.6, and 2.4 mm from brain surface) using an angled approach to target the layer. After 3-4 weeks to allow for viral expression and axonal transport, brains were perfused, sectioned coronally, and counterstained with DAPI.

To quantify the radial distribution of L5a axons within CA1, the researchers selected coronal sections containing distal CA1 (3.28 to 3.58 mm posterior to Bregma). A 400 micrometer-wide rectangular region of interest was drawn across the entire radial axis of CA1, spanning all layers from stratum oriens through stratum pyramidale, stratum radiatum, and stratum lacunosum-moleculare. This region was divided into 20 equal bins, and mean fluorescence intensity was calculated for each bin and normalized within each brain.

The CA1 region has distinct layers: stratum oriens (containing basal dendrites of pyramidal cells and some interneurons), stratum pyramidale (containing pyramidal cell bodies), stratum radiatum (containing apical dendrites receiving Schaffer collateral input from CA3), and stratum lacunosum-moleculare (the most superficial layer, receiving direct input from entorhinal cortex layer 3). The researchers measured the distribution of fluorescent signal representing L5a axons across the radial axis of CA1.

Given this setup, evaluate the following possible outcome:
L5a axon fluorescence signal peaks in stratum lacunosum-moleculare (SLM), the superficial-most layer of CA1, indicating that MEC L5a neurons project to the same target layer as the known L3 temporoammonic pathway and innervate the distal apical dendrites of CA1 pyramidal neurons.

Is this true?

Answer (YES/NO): NO